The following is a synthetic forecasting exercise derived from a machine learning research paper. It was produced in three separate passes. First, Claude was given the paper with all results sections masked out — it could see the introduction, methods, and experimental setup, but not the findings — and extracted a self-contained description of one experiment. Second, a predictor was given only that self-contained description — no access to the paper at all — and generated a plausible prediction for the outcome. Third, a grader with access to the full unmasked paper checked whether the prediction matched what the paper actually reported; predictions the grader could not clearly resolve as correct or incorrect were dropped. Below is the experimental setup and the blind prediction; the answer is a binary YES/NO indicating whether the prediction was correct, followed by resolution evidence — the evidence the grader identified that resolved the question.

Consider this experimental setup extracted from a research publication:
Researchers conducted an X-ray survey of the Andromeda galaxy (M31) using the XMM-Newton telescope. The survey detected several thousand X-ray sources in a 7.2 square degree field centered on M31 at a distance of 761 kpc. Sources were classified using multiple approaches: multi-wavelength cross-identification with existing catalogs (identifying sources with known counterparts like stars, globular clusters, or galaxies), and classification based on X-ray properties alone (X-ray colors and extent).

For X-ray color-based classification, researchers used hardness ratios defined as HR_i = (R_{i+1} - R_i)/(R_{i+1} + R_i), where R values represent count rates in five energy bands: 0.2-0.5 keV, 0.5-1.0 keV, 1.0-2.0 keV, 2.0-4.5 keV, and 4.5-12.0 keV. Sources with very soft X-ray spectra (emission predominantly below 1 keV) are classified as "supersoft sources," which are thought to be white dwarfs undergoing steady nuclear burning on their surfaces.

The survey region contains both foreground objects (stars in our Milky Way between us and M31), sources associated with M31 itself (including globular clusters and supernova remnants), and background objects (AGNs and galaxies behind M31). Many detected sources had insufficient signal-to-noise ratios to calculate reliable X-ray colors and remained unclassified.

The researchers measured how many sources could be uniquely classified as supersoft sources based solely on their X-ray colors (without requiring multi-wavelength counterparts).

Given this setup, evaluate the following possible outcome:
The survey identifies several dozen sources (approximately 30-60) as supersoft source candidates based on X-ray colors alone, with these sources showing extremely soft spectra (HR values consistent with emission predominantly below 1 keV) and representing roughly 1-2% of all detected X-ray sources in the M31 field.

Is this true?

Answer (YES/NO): NO